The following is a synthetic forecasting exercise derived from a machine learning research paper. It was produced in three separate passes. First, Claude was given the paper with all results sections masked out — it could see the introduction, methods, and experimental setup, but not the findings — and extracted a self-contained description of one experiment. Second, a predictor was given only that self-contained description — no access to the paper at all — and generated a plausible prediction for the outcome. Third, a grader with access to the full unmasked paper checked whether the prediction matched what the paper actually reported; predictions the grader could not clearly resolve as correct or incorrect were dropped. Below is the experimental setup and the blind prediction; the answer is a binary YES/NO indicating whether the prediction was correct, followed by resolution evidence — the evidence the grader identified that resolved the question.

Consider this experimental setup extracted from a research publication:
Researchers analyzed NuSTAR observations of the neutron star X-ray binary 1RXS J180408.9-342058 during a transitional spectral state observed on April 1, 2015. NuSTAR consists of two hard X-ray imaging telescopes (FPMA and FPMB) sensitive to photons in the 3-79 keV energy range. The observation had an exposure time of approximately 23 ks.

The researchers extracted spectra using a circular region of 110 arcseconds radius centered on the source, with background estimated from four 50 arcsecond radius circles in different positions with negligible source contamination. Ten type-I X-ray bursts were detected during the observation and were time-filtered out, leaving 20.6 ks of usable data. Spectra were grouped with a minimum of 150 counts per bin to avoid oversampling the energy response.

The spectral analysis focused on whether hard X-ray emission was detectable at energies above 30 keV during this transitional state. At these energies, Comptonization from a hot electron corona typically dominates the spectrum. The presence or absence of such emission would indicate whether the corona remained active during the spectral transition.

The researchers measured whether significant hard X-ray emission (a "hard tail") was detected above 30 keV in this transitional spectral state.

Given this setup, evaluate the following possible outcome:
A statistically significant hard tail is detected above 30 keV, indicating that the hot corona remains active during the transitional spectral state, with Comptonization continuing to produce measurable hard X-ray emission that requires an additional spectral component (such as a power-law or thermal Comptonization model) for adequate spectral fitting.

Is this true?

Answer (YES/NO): YES